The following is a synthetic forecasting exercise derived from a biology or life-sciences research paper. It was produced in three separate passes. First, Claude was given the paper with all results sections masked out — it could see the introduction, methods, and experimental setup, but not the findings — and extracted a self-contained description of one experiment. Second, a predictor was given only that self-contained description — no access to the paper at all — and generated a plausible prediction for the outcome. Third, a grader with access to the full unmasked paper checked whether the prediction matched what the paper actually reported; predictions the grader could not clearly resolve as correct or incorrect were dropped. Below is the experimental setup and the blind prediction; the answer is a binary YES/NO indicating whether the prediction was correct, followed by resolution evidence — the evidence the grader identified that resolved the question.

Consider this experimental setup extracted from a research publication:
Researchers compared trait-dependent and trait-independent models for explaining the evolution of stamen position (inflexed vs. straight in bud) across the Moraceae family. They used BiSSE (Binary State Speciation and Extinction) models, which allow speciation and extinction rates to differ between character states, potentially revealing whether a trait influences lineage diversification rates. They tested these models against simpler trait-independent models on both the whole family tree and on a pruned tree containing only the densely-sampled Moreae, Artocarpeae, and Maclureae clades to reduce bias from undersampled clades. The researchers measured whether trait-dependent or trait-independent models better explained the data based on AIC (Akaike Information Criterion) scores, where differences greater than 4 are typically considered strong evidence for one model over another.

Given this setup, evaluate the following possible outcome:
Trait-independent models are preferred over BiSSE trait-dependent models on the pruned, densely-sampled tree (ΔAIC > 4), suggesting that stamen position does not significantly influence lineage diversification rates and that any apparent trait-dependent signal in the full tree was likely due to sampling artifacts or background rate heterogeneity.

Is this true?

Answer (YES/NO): NO